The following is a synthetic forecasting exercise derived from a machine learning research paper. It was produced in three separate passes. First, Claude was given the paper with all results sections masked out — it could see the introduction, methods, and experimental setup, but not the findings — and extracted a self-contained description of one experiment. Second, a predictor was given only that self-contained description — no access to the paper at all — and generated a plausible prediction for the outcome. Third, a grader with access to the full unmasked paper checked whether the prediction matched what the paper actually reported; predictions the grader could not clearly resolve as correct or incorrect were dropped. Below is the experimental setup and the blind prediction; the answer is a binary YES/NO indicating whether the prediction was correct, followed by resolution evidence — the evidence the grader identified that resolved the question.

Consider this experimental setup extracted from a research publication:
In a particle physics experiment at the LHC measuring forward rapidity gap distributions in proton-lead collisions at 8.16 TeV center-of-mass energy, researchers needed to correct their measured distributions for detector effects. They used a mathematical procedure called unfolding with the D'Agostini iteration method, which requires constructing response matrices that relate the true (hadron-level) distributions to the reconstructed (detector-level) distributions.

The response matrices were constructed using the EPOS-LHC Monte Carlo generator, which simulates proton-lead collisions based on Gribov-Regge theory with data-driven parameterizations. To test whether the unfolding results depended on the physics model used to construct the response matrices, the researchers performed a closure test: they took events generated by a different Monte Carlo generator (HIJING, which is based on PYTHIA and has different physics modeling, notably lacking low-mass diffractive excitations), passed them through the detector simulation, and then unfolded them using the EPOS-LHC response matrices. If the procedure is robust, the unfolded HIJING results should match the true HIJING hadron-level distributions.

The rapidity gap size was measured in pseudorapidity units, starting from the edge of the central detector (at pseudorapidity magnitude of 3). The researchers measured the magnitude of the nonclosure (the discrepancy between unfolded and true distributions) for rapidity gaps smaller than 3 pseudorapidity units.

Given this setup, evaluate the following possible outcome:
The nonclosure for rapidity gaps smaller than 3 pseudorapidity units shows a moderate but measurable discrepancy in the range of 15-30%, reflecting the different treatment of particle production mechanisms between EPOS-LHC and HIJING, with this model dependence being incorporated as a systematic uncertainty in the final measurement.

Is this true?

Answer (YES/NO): NO